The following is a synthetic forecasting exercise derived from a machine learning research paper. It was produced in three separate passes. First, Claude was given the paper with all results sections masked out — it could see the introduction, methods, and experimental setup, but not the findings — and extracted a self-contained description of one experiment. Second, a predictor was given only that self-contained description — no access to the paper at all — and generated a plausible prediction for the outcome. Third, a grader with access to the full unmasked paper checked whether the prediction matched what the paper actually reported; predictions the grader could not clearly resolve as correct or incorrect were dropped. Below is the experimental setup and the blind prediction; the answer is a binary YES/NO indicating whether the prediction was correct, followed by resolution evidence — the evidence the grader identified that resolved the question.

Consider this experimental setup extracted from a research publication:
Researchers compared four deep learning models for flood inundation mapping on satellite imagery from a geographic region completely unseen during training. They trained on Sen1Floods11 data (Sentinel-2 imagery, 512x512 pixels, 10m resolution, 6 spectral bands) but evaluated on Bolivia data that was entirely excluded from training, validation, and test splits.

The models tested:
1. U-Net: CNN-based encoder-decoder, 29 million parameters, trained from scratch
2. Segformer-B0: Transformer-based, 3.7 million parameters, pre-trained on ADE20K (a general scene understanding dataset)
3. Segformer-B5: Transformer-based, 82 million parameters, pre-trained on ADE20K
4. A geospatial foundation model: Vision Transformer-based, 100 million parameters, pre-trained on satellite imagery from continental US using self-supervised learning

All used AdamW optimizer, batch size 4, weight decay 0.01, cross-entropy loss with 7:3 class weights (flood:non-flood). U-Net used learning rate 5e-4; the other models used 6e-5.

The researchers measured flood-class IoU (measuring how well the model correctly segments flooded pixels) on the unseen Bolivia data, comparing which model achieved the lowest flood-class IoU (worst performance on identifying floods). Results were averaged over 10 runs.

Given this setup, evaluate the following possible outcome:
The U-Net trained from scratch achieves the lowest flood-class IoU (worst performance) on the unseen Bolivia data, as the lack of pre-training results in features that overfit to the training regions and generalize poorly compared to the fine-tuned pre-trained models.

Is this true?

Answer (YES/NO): YES